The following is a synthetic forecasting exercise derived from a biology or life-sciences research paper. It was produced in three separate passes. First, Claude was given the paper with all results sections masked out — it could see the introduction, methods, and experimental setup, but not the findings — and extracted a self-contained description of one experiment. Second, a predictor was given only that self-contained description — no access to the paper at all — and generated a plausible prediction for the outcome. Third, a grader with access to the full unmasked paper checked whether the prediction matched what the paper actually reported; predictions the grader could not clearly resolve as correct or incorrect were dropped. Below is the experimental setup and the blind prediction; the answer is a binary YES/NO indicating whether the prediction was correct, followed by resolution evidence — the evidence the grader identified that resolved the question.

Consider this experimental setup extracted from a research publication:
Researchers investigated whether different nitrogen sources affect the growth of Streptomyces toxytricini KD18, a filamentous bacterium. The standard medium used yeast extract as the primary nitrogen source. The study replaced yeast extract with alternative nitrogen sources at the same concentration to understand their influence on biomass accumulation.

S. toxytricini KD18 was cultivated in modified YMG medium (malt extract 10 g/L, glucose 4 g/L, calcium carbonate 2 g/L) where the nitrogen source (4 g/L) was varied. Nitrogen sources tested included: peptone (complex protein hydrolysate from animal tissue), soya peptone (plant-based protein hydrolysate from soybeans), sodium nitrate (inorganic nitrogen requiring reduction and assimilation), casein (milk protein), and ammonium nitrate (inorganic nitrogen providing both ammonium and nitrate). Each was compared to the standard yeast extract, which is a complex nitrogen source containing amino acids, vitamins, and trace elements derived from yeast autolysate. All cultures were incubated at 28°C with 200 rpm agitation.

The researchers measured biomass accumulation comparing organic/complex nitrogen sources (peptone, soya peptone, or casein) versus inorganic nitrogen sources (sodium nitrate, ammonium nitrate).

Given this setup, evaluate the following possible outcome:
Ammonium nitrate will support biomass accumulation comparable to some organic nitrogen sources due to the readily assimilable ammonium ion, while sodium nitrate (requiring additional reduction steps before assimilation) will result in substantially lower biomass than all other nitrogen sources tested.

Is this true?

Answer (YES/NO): NO